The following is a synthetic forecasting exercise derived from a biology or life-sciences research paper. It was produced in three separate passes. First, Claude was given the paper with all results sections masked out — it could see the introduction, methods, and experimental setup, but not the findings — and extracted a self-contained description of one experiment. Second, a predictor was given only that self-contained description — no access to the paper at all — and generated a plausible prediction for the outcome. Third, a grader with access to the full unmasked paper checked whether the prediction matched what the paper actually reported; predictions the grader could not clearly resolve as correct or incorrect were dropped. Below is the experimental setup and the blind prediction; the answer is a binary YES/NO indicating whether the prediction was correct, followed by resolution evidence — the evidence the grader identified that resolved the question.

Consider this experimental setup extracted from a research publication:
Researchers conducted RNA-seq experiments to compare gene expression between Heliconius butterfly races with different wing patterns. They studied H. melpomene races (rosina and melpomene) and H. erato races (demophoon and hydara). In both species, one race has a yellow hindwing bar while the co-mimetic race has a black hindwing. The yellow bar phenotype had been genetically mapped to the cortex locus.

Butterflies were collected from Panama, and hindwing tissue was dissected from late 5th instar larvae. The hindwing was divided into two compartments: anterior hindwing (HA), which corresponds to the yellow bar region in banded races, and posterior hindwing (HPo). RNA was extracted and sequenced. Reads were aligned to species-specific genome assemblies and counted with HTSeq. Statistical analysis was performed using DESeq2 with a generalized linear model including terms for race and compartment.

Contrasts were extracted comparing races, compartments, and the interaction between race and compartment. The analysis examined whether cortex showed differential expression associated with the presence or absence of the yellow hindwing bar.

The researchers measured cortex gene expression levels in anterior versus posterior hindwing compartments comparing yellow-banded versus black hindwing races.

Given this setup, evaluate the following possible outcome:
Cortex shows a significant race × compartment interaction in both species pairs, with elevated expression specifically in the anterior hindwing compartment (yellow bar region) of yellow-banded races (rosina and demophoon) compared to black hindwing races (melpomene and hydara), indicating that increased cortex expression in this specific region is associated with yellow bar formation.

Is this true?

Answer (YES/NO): NO